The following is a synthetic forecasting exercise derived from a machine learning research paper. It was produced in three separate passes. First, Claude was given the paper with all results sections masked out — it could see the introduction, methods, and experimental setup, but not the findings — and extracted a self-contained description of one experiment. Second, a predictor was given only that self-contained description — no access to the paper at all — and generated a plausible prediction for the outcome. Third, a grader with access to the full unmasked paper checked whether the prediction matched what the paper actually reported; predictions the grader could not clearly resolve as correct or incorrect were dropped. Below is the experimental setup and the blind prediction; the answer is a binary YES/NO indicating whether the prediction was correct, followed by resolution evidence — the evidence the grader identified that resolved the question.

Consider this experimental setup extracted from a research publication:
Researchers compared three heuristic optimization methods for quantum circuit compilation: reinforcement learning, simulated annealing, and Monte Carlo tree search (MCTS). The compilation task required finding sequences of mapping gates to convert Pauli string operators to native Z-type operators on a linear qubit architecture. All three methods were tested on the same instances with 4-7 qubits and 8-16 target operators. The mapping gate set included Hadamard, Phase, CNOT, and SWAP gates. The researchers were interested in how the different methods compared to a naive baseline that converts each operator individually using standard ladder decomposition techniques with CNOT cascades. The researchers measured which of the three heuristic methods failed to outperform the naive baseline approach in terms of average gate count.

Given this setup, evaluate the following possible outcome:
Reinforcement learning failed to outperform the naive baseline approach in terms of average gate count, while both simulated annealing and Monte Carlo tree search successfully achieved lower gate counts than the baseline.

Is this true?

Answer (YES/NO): NO